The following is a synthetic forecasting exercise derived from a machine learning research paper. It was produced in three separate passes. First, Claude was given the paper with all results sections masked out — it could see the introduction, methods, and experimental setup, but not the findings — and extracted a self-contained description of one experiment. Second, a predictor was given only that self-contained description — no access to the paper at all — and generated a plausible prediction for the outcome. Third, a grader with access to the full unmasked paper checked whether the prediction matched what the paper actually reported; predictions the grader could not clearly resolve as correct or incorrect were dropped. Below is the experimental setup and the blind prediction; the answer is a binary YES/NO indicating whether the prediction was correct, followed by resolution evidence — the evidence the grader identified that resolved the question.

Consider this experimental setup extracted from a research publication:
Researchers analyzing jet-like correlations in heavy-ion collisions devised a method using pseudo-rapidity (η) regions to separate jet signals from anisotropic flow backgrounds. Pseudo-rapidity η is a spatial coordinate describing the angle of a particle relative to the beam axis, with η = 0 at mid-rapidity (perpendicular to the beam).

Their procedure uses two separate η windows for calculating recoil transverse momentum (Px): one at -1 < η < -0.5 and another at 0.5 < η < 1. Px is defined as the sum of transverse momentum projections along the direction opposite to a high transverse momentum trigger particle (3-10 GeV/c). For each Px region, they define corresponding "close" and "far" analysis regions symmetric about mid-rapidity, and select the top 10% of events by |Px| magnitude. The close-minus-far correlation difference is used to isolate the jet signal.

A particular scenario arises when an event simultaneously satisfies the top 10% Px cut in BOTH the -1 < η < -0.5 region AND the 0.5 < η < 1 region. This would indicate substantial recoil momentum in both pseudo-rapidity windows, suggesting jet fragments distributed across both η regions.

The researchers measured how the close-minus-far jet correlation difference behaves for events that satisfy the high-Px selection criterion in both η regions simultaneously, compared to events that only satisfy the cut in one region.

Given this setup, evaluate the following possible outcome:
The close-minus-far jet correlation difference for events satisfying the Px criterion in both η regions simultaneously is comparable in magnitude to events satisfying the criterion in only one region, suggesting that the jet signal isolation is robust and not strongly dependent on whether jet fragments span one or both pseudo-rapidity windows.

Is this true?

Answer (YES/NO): NO